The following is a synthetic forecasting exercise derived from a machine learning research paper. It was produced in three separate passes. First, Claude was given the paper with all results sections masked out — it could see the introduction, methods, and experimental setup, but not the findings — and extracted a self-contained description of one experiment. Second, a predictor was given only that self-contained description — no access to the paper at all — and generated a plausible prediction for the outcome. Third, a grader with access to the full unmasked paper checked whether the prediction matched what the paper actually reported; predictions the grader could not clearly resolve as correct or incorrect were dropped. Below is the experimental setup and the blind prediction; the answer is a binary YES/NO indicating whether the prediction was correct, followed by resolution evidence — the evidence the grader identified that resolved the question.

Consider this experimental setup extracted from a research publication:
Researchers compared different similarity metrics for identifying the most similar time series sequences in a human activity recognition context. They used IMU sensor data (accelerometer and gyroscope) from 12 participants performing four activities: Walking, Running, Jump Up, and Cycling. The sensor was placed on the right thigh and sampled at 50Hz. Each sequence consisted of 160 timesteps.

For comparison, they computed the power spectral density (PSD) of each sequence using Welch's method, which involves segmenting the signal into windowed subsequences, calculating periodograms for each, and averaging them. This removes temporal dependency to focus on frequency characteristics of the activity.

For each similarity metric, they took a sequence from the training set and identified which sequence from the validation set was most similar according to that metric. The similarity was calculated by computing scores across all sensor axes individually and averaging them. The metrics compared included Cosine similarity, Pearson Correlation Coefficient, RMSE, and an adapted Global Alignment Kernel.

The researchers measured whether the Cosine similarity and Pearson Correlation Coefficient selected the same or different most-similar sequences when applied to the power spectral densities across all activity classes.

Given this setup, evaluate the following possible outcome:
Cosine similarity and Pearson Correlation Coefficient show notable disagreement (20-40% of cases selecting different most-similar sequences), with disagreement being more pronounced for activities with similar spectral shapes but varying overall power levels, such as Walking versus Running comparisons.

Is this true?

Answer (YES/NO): NO